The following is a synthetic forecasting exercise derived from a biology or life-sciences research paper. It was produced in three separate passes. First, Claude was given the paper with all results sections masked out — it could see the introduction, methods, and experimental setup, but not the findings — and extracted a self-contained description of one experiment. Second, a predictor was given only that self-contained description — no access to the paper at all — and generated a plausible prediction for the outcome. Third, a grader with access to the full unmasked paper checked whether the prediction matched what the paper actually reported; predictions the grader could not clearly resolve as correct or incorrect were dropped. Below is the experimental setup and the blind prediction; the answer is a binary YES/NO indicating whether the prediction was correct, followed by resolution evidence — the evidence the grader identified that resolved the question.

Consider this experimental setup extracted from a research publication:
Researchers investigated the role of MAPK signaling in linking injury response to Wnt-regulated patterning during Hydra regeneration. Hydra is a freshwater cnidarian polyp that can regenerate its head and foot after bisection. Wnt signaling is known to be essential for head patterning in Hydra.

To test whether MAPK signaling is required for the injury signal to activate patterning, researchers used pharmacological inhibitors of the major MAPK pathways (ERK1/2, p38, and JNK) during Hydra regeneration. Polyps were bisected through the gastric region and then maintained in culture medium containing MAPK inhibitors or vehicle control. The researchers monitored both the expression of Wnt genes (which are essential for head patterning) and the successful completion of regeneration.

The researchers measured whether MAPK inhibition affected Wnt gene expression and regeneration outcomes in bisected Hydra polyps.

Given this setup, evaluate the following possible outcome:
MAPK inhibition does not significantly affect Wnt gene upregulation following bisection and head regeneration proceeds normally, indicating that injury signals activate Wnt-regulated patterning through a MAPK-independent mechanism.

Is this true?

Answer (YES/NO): NO